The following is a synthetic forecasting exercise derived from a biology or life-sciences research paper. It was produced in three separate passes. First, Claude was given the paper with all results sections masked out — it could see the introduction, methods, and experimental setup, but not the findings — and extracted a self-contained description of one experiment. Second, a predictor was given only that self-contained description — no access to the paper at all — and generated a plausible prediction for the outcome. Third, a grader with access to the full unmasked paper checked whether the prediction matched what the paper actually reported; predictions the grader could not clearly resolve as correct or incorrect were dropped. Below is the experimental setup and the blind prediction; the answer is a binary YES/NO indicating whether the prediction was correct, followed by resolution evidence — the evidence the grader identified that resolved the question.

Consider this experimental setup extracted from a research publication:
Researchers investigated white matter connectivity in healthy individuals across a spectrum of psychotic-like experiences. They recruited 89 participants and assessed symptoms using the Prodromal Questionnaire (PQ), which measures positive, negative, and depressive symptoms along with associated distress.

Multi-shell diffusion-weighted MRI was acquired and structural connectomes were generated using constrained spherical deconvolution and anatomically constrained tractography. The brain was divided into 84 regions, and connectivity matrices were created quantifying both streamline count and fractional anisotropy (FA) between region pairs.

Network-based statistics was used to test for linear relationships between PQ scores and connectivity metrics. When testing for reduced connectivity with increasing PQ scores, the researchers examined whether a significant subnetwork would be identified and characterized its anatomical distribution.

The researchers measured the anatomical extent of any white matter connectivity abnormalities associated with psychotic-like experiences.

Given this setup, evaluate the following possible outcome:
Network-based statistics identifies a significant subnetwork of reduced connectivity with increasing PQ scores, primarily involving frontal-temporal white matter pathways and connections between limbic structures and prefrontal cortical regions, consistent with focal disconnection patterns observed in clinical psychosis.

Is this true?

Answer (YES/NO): NO